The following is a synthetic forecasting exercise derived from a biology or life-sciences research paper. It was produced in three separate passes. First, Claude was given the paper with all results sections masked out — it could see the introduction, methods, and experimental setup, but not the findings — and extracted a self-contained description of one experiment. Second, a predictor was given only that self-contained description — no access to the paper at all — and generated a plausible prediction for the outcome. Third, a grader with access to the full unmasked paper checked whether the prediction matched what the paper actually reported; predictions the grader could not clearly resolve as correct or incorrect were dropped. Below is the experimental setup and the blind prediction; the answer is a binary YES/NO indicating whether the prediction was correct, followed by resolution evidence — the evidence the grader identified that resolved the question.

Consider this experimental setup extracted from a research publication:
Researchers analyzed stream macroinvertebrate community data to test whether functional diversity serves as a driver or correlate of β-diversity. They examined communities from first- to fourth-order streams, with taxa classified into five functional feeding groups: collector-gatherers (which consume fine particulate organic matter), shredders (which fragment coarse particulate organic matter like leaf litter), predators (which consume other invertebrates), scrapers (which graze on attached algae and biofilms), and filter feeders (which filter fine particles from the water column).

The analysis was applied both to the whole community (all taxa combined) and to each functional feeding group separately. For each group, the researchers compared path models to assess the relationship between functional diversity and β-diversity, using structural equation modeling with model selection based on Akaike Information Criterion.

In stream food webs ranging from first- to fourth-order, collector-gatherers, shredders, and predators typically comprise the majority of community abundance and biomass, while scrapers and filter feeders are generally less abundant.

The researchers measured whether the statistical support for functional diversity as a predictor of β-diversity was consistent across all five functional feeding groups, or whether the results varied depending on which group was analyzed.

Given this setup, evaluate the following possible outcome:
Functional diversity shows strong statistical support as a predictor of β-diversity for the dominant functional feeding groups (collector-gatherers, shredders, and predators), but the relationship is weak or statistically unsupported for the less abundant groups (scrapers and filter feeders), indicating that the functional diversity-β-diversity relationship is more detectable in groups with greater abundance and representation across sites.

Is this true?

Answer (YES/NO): NO